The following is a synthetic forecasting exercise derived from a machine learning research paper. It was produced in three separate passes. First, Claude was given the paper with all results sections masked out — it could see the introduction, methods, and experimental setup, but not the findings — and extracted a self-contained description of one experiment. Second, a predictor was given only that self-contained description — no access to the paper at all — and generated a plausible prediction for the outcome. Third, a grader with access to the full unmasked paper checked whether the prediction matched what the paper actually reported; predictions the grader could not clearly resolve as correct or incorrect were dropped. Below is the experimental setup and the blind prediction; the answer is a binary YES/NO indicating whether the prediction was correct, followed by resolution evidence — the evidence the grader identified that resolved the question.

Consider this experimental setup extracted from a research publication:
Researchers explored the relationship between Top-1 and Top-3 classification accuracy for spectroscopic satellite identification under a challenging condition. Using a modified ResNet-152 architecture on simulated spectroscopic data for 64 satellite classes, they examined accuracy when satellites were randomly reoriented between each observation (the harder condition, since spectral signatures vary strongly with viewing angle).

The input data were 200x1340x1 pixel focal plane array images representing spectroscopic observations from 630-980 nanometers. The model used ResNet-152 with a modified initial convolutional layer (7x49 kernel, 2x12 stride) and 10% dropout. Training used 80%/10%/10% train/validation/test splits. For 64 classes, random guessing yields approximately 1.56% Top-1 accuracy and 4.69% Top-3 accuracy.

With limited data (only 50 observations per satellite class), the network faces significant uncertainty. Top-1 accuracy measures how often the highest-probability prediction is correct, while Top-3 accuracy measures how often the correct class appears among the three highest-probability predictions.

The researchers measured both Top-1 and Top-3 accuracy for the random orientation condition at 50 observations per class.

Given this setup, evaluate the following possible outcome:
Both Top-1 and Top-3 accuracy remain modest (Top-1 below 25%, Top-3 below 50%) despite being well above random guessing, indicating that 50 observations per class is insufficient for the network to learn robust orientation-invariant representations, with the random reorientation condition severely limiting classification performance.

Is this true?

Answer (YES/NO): YES